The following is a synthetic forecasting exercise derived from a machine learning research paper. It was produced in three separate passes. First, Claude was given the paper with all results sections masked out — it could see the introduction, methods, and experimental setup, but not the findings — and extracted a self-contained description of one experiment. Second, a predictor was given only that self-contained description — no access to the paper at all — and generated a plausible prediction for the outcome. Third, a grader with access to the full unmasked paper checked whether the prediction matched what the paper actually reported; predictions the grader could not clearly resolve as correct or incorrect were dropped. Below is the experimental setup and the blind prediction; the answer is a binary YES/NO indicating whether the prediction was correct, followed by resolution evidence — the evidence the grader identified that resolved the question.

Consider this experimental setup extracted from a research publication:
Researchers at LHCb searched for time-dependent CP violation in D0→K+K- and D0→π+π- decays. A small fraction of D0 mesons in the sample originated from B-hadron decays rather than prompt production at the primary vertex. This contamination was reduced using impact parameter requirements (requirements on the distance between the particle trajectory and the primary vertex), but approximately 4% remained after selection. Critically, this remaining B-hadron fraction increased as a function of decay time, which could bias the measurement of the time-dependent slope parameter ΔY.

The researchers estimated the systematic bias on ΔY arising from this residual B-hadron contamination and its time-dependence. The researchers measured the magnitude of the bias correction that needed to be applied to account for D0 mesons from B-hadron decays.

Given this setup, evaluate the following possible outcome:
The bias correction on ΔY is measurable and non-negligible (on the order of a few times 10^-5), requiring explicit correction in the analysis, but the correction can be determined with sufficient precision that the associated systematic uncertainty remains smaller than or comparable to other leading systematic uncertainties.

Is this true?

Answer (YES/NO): YES